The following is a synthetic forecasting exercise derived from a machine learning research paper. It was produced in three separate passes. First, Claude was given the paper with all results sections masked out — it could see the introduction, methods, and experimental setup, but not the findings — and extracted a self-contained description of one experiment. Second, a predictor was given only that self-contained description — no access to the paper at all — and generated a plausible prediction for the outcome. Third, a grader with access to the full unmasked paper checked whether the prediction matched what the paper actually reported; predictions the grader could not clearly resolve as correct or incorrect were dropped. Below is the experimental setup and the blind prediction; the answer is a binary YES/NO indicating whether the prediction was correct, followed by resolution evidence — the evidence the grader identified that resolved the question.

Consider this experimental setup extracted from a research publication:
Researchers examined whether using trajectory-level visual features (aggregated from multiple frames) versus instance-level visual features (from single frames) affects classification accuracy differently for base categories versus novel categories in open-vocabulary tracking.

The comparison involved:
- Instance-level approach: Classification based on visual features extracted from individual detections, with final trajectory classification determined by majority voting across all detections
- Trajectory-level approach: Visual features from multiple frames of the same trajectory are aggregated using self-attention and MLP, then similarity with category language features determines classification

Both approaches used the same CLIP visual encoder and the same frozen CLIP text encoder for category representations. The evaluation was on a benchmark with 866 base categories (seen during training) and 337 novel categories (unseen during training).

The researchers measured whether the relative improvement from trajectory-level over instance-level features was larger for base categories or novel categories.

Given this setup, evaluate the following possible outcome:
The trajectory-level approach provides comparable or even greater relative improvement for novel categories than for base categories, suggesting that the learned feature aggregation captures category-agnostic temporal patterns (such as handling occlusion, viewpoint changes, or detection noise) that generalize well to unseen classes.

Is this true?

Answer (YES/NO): YES